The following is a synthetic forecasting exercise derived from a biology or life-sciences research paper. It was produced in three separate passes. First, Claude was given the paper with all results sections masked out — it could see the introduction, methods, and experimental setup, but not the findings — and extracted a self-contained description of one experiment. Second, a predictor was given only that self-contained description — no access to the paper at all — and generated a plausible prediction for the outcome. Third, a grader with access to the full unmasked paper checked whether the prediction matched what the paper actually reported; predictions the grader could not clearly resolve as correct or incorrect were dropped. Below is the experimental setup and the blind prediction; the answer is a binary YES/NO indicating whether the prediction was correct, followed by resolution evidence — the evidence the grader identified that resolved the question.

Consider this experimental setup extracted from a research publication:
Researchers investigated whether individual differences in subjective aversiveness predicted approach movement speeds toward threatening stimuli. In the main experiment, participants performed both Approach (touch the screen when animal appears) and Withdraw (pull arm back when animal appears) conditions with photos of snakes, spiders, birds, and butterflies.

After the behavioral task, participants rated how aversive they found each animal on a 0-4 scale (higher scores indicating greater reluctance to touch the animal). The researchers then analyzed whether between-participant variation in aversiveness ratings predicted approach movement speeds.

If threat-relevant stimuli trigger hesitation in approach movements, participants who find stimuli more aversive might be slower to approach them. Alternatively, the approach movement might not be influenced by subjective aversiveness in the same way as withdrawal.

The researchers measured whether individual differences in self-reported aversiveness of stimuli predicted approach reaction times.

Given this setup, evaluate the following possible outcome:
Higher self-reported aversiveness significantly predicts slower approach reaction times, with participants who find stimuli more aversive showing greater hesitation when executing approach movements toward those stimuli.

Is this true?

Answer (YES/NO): NO